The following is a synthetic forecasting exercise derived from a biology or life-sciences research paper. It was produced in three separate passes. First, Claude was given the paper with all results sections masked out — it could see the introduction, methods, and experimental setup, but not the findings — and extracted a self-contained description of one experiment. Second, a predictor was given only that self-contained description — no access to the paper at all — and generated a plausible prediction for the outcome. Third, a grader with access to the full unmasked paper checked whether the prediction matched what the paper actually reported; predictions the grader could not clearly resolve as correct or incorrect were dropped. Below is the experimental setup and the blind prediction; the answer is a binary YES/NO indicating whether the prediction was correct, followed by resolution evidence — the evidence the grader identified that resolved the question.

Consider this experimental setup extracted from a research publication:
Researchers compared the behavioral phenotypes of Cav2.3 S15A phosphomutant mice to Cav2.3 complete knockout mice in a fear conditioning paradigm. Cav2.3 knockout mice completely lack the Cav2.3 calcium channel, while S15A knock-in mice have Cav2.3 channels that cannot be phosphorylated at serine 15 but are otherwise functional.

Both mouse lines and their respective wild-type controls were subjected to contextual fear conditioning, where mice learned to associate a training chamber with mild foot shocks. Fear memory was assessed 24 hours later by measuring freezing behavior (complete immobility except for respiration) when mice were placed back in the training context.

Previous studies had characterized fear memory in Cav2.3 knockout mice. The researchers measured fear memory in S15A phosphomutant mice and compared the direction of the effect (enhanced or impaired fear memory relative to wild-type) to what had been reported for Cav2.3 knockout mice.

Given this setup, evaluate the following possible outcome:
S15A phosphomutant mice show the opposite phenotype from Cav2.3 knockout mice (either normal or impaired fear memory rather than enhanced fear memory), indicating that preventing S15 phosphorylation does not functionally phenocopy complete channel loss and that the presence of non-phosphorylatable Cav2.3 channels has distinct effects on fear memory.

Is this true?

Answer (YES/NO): YES